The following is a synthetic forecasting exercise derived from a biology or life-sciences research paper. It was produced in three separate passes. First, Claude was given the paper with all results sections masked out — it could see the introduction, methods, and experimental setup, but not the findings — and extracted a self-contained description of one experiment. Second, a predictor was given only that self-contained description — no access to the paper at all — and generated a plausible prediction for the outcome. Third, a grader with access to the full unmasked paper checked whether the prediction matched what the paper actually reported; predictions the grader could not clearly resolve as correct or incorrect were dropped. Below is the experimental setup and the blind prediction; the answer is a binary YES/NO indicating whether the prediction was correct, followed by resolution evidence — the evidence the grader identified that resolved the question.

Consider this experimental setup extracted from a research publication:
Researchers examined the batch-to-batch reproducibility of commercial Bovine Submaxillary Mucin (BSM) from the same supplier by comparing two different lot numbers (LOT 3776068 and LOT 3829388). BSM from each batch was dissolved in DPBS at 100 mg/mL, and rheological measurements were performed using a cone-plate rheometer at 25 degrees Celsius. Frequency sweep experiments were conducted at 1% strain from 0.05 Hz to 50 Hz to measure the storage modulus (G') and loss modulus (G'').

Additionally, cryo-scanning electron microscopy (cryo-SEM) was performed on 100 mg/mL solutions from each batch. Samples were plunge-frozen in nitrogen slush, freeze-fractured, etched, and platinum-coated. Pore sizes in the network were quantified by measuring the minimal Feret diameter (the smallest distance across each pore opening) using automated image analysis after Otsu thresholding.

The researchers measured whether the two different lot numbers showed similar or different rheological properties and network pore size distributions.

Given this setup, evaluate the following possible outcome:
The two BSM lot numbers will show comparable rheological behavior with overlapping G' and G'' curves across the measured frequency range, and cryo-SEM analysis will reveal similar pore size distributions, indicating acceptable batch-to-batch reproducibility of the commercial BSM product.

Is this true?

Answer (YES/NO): NO